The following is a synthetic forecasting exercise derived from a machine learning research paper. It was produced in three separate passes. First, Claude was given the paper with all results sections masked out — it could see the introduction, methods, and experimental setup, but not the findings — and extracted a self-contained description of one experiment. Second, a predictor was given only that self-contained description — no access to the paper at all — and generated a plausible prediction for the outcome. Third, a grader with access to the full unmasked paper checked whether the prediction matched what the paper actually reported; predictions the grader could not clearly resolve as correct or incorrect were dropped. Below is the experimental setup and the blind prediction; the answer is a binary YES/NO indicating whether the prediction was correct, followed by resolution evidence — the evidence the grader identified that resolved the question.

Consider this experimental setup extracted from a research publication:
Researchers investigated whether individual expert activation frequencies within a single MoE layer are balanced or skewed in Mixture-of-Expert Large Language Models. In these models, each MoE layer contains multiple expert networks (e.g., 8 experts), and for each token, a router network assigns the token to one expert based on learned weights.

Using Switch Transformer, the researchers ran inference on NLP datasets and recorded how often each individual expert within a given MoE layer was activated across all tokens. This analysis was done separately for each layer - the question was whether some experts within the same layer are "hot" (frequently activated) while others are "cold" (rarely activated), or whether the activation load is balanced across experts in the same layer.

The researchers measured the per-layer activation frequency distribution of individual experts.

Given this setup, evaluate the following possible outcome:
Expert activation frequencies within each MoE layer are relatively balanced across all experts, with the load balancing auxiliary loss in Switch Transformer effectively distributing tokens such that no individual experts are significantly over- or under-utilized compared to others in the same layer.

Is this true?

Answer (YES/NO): YES